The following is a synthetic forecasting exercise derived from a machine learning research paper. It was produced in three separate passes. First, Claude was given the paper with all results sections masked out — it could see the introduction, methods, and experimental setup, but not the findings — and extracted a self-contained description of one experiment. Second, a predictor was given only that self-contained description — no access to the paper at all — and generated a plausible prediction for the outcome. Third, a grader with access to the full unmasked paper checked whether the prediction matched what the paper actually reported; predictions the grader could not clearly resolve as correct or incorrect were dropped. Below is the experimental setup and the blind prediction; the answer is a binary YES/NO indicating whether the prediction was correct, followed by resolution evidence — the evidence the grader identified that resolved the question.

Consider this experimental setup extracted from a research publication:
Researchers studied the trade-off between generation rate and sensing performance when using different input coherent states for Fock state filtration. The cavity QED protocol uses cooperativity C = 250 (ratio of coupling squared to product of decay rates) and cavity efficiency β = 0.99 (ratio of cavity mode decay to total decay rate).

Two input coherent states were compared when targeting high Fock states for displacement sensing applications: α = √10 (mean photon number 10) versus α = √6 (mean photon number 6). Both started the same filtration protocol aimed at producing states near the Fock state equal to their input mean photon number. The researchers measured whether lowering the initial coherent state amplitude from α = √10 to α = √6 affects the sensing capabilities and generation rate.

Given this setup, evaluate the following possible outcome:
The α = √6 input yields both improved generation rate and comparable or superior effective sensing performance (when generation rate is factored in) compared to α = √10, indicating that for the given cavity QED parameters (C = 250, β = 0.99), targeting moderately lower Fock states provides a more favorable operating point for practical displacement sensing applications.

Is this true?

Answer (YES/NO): NO